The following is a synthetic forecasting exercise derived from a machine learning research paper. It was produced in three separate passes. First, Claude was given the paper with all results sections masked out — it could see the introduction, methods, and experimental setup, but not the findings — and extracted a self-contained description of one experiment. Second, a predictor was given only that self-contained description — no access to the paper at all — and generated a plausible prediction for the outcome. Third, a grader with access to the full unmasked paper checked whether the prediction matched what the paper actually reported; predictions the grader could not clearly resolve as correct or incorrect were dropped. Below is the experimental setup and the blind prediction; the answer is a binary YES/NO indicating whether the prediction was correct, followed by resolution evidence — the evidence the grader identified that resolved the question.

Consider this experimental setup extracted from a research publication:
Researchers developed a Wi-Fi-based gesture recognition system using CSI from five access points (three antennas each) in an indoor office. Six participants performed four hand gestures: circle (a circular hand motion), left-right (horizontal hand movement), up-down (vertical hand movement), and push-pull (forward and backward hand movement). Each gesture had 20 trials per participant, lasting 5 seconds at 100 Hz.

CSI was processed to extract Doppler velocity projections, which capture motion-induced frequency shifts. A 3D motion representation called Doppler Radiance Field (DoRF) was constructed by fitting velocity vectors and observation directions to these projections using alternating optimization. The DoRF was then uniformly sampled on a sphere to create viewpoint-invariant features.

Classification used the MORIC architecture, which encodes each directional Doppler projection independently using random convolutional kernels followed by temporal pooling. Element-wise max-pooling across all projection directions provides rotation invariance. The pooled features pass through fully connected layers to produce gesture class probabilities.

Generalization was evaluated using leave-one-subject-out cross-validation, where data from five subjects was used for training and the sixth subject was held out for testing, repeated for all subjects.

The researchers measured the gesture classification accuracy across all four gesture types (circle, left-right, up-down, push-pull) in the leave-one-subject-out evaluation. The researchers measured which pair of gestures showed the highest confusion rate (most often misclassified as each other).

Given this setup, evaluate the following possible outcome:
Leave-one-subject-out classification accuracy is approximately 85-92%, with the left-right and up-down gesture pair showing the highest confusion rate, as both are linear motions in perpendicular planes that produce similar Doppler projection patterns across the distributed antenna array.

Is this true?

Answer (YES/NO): NO